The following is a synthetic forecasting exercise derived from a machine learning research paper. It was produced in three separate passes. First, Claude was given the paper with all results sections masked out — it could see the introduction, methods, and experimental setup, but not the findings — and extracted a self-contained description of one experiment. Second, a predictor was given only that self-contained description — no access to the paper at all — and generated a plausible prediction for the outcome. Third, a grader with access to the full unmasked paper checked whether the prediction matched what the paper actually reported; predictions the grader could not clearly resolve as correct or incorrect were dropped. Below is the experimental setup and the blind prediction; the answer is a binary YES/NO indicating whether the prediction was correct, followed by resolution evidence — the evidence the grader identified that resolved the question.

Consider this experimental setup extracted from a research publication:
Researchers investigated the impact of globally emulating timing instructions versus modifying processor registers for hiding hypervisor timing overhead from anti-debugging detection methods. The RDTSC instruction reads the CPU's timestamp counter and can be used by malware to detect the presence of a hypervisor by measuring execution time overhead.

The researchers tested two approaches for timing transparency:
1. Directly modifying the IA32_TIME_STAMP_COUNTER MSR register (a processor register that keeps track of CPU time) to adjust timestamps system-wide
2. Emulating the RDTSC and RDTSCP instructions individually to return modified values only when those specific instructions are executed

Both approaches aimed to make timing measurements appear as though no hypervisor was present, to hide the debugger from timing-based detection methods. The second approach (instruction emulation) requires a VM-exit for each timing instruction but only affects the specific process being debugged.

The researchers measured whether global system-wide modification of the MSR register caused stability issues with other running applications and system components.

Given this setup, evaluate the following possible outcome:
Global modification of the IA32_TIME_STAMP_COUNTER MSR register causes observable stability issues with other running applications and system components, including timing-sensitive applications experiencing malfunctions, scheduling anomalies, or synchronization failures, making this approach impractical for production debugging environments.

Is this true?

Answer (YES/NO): YES